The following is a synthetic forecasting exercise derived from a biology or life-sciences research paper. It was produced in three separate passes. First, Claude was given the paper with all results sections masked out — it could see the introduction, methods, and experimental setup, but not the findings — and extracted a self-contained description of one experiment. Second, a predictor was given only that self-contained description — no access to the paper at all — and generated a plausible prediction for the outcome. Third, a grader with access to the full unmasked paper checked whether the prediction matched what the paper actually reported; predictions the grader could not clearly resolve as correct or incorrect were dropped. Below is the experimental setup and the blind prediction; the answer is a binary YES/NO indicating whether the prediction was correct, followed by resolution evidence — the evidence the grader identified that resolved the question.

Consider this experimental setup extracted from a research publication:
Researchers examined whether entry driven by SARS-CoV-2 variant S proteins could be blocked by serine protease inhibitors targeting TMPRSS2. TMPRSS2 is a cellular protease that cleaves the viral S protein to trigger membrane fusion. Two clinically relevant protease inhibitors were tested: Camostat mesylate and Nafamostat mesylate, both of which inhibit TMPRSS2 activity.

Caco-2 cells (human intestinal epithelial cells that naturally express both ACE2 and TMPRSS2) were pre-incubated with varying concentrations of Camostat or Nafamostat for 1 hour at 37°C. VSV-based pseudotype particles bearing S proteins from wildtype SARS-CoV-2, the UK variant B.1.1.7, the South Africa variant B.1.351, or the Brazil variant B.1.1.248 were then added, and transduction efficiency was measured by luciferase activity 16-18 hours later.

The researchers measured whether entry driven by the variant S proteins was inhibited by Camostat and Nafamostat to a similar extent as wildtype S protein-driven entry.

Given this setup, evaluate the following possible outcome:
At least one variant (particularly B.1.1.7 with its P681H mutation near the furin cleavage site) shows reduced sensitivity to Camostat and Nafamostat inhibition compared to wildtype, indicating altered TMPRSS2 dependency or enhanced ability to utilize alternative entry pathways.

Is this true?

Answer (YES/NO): NO